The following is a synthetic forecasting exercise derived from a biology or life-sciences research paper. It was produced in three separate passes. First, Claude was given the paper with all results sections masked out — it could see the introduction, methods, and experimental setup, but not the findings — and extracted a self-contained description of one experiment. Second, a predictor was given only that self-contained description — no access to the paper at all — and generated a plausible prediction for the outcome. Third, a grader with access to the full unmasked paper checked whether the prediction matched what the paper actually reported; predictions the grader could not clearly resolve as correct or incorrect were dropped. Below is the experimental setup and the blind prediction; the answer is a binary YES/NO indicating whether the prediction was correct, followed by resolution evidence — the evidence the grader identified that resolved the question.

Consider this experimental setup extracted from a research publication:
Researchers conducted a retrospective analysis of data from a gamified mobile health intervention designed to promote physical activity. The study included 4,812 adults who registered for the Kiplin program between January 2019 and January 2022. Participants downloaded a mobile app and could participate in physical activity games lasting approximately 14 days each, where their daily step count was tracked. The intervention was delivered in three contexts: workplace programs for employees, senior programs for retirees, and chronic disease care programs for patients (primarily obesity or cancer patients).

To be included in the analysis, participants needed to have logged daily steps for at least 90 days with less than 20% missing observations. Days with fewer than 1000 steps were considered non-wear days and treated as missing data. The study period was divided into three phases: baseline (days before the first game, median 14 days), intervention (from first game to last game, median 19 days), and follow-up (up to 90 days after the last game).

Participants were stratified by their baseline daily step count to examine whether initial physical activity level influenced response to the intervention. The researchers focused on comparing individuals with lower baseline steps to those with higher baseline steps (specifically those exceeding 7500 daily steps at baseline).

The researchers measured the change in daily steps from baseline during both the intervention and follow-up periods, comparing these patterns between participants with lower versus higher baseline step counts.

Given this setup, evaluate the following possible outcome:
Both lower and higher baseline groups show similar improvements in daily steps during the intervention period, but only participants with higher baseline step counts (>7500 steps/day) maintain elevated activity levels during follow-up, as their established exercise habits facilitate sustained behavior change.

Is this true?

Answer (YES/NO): NO